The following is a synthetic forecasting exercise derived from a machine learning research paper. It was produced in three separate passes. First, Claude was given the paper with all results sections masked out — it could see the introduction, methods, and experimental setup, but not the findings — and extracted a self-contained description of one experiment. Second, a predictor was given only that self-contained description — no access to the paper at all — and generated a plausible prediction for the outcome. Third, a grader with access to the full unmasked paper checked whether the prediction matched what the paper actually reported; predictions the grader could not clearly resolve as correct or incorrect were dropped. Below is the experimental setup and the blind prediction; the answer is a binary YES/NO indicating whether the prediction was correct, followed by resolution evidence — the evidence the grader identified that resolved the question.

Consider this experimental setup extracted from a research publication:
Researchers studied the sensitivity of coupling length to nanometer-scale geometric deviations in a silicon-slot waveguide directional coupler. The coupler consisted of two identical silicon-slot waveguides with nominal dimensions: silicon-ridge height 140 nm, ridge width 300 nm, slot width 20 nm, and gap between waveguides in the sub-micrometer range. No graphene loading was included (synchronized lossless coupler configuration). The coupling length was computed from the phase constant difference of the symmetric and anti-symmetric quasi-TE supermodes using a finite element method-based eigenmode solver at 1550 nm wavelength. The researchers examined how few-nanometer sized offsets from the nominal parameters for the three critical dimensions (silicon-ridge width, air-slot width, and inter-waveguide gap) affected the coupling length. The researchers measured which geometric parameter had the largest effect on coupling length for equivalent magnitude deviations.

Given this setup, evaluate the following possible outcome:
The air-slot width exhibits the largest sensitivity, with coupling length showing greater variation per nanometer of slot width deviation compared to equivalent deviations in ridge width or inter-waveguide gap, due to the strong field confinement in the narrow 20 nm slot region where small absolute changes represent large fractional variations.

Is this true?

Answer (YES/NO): YES